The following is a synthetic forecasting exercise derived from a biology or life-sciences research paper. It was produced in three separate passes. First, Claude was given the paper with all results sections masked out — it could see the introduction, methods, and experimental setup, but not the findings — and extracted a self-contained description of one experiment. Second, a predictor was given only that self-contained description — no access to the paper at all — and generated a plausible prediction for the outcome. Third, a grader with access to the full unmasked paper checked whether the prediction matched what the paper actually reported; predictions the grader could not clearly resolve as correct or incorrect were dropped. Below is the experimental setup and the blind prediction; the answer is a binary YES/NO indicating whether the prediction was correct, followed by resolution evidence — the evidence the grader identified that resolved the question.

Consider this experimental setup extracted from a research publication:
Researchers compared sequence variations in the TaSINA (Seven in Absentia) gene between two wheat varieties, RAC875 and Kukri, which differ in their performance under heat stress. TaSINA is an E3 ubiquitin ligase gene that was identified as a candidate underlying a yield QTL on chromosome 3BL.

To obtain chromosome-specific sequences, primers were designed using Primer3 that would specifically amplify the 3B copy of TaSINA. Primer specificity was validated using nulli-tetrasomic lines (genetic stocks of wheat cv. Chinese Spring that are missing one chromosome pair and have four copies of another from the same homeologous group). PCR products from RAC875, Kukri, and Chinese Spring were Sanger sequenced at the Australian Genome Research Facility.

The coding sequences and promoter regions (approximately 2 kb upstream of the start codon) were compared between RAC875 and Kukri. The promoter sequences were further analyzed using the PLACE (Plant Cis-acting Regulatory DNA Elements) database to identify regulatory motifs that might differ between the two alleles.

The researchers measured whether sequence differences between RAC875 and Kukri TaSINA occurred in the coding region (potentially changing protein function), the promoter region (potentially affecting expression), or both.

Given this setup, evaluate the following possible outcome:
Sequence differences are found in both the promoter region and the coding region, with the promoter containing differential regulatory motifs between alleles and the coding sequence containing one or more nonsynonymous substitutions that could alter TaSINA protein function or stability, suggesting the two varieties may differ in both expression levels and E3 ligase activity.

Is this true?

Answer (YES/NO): NO